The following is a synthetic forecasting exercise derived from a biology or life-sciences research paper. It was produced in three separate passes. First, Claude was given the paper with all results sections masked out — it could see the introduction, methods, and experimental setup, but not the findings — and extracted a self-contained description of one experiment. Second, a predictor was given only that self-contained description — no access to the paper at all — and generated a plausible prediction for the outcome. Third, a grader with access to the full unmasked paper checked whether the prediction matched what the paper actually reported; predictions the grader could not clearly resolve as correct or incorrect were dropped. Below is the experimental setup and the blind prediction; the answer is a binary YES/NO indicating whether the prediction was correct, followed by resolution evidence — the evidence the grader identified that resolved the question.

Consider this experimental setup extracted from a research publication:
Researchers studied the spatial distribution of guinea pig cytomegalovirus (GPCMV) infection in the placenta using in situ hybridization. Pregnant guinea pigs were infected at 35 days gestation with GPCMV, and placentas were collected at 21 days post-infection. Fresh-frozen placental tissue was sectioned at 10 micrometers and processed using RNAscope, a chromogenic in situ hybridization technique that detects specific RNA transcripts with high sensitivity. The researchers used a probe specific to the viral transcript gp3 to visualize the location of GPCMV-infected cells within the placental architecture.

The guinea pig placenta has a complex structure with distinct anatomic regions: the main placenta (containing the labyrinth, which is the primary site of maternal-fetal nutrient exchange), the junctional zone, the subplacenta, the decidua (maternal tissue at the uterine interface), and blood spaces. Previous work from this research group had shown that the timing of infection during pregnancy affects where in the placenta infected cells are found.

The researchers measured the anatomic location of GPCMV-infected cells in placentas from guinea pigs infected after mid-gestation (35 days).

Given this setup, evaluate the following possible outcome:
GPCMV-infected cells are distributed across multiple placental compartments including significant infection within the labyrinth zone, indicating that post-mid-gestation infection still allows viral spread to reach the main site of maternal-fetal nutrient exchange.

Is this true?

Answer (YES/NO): NO